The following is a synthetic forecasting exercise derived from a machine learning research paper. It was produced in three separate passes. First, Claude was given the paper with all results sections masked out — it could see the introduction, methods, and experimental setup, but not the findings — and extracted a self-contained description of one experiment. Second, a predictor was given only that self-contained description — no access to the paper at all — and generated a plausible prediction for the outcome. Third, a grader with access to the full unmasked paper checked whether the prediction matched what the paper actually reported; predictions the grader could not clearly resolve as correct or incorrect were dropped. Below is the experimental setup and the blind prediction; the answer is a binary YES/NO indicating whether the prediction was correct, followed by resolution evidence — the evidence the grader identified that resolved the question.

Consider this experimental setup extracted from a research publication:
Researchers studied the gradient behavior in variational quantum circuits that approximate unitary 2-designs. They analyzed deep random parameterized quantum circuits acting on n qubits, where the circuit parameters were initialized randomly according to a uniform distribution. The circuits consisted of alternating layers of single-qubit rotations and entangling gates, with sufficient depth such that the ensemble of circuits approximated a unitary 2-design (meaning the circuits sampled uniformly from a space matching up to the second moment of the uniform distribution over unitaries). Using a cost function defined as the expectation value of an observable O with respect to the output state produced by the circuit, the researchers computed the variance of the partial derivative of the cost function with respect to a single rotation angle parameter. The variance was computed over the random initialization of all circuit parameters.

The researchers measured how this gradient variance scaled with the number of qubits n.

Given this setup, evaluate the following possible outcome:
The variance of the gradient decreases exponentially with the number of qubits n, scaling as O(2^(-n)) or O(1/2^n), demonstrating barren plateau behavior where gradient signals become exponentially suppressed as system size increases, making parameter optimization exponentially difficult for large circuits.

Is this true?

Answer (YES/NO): YES